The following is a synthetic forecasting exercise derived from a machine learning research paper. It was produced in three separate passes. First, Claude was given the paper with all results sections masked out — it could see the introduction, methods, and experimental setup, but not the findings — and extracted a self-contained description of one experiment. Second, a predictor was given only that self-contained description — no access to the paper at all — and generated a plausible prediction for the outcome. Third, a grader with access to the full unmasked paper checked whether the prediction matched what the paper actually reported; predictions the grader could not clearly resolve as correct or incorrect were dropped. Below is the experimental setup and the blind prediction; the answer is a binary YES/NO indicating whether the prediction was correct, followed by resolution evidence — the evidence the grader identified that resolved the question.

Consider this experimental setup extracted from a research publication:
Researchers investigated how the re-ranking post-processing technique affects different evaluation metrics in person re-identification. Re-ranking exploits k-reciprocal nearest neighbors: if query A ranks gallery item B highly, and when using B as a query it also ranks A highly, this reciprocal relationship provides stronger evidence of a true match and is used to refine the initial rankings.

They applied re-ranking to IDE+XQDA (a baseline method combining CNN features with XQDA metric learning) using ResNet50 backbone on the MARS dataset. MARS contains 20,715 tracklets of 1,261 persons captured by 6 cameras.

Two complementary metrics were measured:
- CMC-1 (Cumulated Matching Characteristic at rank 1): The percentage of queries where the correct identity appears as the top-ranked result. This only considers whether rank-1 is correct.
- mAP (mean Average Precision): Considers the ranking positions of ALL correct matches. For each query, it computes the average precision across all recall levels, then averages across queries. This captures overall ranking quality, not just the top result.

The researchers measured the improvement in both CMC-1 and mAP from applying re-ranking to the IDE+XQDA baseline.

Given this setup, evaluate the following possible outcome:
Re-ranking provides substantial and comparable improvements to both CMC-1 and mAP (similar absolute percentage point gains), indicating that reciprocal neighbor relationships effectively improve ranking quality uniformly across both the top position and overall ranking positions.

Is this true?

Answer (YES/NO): NO